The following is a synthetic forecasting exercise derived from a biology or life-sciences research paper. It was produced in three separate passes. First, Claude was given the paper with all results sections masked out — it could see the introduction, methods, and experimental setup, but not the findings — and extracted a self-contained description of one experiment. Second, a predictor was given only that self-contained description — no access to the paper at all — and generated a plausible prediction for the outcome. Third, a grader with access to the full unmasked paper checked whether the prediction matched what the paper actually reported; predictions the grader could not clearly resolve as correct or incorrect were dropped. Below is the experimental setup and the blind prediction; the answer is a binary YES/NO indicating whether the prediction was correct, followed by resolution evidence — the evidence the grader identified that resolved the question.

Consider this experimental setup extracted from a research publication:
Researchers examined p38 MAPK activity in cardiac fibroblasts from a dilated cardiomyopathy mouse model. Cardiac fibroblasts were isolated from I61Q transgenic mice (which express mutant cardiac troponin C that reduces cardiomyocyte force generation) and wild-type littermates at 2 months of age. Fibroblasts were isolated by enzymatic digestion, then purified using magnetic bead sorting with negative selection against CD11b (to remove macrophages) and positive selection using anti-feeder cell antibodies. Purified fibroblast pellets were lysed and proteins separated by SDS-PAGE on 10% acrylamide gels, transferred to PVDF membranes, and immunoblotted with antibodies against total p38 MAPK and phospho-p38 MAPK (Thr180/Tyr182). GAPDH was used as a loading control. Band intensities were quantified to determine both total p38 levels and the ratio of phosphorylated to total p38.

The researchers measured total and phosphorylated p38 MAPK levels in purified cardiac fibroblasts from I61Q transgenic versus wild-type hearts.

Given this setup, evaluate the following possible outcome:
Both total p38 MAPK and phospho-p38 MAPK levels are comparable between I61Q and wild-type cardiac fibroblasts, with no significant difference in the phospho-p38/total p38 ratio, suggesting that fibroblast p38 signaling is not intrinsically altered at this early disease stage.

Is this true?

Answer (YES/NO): NO